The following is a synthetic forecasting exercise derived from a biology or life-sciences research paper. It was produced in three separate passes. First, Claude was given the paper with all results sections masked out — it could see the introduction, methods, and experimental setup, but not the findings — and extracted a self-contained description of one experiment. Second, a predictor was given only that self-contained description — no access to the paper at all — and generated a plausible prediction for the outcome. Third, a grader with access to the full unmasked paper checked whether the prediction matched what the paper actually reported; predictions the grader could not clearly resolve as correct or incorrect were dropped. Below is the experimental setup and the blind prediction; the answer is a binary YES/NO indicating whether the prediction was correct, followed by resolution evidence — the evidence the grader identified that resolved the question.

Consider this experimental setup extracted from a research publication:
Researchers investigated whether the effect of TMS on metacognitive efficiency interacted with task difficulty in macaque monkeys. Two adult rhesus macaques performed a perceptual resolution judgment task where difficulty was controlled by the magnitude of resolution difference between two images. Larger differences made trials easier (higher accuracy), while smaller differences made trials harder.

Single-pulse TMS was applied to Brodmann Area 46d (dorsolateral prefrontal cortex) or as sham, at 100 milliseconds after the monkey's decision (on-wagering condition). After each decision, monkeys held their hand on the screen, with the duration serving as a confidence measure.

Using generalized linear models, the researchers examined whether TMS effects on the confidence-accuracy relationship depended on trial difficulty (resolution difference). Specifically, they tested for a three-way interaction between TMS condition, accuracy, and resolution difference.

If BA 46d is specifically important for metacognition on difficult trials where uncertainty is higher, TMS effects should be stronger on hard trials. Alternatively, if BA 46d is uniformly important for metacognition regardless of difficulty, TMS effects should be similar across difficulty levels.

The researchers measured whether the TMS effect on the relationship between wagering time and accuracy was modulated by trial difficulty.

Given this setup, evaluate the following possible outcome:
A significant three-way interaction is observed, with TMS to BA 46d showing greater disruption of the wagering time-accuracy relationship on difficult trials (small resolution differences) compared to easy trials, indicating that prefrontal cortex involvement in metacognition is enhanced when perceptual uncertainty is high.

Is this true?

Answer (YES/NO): NO